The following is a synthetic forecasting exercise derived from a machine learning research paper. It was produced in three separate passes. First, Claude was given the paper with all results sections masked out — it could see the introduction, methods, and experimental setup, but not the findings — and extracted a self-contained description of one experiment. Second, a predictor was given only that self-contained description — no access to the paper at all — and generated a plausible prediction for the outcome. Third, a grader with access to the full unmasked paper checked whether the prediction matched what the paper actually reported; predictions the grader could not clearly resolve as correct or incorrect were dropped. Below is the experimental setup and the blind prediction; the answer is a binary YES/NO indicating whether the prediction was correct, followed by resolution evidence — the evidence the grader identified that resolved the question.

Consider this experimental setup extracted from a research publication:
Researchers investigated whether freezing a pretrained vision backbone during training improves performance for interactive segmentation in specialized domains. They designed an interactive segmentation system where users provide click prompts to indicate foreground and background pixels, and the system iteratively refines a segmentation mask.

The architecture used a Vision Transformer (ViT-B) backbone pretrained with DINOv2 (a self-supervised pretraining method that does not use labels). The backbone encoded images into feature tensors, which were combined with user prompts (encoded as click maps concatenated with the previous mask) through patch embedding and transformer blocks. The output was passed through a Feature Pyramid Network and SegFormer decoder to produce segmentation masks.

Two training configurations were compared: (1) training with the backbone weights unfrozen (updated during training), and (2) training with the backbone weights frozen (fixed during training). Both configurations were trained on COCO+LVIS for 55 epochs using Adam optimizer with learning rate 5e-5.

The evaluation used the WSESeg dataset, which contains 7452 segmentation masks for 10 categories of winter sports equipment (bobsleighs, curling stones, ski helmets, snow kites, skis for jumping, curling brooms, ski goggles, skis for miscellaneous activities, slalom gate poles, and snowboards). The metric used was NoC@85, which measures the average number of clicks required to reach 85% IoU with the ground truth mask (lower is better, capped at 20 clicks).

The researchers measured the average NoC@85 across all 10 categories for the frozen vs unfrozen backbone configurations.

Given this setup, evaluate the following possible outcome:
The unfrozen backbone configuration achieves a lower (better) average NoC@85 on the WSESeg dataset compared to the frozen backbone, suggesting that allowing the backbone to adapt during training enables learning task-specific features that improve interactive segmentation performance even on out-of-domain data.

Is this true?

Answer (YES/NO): NO